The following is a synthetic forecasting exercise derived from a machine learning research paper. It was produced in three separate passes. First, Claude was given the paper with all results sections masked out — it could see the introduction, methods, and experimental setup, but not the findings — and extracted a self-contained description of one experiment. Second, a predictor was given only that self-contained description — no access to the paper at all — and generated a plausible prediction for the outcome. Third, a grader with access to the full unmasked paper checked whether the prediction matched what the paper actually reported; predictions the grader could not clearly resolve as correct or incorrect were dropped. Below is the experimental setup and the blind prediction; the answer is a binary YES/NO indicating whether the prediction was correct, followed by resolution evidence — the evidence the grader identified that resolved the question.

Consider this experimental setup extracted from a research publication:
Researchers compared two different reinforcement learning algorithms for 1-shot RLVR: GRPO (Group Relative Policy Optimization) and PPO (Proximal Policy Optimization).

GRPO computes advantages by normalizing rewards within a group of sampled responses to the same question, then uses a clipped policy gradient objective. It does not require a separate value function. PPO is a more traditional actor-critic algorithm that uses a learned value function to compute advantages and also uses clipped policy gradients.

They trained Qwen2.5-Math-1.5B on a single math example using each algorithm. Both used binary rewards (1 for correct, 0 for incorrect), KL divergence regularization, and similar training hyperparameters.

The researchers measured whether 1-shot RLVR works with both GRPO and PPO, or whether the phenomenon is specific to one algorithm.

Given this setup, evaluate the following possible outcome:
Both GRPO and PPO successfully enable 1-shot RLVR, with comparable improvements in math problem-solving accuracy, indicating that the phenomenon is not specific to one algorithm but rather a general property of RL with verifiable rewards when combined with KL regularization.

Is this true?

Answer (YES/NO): YES